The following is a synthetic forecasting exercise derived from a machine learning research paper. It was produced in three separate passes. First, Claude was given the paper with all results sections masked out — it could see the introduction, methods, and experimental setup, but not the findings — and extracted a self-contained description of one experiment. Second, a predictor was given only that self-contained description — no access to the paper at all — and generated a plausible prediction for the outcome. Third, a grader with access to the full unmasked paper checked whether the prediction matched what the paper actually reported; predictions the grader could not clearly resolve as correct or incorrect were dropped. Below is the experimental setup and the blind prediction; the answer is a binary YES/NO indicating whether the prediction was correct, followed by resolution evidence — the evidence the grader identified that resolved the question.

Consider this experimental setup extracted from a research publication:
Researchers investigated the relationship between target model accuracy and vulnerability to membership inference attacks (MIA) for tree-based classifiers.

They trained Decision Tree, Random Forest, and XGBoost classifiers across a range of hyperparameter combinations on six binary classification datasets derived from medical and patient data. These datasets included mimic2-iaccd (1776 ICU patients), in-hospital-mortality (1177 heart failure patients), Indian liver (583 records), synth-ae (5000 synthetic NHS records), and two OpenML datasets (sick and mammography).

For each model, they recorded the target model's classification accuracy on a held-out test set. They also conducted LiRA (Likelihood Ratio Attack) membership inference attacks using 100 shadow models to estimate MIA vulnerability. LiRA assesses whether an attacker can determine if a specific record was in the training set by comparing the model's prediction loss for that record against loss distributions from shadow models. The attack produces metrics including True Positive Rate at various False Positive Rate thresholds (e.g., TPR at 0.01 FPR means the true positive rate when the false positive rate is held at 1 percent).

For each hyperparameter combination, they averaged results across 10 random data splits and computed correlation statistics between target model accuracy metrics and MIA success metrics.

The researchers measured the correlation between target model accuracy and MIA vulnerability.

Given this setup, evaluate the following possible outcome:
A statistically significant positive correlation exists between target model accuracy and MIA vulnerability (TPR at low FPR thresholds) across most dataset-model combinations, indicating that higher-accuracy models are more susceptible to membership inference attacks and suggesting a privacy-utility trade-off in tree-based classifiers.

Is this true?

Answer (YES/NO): NO